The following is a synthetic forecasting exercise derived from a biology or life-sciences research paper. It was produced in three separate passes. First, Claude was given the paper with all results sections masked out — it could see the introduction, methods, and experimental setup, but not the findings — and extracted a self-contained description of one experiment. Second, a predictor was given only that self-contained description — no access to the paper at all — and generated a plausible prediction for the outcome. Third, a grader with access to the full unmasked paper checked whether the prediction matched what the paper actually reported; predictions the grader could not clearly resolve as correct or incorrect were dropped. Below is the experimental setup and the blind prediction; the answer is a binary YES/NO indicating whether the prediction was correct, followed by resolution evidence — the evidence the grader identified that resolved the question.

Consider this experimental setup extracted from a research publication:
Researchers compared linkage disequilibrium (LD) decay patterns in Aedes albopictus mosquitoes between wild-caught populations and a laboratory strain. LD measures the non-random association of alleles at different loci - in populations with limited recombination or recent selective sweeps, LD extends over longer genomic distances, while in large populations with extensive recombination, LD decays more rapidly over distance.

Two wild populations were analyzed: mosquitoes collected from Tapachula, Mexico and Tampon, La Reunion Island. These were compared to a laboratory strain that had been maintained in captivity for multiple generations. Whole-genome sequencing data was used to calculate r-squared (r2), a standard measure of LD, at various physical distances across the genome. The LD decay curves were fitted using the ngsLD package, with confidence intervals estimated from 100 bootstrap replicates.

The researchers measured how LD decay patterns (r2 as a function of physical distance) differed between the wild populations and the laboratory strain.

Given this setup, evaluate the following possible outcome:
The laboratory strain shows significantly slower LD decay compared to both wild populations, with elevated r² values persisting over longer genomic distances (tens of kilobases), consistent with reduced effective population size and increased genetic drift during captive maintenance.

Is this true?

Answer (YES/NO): NO